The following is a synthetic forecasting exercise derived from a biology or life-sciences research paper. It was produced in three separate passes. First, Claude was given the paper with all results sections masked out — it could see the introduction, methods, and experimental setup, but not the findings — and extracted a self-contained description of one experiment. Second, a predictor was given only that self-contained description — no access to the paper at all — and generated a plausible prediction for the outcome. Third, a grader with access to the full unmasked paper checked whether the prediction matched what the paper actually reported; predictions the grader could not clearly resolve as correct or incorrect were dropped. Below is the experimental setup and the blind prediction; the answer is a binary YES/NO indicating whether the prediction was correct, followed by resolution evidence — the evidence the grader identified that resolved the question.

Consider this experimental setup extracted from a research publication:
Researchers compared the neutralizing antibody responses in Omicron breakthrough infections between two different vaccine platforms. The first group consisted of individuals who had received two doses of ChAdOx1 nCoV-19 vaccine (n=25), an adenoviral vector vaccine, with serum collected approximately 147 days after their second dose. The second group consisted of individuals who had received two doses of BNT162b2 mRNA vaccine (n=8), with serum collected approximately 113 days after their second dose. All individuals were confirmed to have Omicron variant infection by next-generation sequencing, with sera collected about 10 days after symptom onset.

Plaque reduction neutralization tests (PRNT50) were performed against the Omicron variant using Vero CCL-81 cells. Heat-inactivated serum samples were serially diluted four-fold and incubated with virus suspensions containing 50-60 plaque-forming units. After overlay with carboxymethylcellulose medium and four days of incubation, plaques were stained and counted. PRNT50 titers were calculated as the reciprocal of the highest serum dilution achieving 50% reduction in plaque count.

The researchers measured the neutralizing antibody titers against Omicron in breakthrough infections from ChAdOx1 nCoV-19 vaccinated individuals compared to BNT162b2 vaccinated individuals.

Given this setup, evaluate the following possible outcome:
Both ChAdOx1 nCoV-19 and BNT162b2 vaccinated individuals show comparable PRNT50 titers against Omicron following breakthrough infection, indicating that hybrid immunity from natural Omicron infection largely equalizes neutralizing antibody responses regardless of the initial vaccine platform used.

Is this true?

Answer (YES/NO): NO